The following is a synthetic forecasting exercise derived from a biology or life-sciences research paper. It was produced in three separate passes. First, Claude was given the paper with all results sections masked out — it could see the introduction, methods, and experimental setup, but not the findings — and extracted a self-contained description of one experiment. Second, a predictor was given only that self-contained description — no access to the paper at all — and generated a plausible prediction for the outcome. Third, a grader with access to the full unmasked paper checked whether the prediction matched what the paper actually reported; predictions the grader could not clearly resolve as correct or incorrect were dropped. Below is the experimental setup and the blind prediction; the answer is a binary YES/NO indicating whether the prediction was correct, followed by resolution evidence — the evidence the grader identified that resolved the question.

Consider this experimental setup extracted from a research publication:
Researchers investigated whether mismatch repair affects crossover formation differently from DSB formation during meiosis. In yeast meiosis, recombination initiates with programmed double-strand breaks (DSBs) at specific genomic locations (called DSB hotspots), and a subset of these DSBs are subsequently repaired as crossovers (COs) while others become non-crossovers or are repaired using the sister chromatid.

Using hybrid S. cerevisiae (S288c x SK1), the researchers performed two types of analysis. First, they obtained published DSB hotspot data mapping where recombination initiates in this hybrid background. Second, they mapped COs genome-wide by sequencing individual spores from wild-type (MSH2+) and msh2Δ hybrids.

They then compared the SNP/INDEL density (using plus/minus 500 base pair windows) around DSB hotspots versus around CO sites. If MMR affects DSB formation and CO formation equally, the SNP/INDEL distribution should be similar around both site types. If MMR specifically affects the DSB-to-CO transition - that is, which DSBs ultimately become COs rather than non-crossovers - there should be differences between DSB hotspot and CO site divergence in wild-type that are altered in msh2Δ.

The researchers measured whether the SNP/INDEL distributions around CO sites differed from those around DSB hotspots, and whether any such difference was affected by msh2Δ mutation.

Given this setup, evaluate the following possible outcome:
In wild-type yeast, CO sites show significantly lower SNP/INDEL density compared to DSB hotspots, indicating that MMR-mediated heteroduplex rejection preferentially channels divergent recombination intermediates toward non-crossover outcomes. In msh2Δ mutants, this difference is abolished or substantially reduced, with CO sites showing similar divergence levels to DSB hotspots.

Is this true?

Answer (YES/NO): YES